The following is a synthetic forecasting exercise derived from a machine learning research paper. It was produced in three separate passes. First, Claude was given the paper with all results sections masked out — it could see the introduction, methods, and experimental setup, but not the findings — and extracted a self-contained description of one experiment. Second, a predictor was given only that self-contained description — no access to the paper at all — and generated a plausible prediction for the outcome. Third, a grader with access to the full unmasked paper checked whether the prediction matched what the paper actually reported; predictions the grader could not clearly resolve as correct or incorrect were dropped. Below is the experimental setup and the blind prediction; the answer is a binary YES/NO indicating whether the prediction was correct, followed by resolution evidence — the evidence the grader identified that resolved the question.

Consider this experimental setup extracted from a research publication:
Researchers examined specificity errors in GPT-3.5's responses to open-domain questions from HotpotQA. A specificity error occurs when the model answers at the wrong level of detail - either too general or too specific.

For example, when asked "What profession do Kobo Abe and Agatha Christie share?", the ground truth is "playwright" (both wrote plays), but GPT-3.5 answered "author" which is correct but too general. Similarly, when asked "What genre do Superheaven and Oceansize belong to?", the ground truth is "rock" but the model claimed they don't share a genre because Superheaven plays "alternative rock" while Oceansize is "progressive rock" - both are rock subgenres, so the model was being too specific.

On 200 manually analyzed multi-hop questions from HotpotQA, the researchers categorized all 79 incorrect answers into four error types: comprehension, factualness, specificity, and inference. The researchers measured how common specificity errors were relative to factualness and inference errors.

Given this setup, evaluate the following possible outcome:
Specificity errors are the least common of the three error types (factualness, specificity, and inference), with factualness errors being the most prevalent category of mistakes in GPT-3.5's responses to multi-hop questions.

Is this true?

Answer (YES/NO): YES